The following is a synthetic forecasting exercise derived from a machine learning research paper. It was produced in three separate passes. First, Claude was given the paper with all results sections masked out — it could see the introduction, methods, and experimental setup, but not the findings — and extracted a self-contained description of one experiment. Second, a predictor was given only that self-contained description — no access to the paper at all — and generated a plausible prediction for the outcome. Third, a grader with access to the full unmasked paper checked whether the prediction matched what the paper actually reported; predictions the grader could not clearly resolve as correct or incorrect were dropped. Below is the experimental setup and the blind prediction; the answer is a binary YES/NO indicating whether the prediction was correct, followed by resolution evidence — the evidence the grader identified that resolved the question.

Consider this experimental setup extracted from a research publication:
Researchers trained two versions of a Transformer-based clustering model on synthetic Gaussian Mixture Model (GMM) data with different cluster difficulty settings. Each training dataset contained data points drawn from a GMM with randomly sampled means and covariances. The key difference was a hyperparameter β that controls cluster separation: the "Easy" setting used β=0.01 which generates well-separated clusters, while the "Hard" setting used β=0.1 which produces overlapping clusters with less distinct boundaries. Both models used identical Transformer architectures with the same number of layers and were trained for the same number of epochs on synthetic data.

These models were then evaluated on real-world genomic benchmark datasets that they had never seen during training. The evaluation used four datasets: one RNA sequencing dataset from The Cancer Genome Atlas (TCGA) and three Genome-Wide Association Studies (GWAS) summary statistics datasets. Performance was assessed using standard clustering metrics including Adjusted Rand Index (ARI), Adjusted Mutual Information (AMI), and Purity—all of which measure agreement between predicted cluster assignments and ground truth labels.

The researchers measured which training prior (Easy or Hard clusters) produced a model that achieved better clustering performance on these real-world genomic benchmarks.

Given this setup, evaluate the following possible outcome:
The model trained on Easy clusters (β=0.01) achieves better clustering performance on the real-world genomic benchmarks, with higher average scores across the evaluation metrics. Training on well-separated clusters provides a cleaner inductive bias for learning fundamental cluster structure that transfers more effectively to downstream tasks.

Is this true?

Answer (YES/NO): NO